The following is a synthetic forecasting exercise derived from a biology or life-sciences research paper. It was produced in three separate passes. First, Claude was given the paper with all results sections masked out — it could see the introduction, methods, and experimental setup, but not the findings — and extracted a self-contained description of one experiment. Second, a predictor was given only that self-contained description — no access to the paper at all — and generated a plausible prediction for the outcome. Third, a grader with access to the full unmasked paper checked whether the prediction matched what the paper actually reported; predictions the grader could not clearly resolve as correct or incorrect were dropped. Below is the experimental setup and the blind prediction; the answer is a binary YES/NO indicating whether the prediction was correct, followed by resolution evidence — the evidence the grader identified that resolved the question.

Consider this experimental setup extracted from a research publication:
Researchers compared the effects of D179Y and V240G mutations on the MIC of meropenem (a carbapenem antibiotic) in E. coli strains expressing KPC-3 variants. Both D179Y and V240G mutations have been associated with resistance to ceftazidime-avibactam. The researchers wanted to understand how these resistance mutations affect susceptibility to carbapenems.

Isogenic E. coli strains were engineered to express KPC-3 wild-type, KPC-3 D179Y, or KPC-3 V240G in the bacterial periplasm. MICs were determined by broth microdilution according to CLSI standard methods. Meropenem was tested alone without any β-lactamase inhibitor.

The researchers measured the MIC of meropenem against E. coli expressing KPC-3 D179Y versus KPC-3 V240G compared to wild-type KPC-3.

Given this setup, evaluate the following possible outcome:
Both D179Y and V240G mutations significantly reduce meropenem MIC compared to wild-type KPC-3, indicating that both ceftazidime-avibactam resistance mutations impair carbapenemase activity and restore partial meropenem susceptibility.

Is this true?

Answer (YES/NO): NO